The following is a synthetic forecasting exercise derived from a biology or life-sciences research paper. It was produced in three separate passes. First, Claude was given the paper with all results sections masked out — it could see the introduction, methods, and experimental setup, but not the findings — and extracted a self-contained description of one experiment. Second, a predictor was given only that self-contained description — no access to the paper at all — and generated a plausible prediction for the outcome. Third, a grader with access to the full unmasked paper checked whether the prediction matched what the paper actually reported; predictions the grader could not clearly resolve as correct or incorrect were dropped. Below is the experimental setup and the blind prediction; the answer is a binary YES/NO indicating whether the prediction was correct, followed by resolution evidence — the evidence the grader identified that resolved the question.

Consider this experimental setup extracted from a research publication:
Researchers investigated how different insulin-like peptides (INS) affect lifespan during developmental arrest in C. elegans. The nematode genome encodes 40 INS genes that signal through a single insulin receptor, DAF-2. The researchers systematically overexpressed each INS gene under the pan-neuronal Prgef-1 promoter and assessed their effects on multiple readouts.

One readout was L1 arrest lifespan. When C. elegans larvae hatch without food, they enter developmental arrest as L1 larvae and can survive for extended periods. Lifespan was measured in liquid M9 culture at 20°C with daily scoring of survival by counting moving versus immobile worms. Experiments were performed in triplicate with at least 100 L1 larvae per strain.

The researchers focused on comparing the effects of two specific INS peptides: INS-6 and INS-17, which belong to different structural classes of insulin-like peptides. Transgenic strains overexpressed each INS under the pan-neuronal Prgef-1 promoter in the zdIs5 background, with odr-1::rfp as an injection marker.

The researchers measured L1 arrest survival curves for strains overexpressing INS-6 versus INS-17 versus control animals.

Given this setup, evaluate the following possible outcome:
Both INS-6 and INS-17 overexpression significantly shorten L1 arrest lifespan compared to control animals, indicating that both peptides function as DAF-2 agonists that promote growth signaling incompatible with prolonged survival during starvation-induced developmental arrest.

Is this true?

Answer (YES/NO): NO